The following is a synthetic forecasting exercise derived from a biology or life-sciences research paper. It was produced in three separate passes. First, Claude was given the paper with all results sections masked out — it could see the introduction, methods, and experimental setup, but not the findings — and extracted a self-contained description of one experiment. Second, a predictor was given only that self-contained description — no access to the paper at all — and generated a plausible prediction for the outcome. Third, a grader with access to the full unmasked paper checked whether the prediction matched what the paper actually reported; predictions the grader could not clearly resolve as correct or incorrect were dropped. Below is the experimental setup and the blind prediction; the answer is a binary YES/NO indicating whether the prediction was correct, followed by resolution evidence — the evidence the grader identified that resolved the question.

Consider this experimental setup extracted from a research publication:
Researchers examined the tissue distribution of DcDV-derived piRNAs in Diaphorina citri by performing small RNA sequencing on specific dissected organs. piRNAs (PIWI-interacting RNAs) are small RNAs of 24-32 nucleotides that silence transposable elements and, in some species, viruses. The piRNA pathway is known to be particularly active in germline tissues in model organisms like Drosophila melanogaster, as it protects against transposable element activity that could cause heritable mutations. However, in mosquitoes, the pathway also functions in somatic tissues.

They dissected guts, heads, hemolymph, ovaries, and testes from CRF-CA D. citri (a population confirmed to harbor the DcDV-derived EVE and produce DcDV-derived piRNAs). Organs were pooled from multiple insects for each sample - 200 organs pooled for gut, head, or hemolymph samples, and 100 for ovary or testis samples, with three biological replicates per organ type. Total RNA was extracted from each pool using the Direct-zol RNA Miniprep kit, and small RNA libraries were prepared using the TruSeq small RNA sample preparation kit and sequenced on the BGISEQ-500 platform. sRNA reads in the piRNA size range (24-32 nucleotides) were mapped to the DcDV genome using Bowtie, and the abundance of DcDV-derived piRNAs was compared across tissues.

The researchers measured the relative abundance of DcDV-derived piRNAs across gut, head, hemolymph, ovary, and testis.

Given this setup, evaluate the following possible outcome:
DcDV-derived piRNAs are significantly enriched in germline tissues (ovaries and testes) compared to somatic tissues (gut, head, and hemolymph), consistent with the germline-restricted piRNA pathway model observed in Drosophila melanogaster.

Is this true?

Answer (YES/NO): NO